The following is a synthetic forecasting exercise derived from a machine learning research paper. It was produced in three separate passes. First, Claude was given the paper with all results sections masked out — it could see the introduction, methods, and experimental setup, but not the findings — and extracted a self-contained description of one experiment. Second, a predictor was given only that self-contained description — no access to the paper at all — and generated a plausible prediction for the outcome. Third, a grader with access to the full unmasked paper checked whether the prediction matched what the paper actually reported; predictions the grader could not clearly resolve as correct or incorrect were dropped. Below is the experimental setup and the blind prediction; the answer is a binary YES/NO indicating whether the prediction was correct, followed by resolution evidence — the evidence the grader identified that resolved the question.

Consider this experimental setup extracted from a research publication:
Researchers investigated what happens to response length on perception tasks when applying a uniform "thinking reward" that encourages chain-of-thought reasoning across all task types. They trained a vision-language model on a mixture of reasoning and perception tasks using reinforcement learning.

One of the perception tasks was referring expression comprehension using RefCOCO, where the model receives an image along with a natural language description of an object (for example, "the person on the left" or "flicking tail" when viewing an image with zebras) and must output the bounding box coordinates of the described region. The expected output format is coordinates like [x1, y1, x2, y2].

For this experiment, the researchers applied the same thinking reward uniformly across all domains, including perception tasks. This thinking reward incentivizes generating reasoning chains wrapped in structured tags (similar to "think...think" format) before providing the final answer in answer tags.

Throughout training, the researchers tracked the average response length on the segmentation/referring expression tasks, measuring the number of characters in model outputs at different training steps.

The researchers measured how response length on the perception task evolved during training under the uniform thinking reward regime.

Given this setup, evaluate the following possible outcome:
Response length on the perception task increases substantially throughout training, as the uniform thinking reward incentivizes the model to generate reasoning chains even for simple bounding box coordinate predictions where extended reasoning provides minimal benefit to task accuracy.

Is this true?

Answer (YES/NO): NO